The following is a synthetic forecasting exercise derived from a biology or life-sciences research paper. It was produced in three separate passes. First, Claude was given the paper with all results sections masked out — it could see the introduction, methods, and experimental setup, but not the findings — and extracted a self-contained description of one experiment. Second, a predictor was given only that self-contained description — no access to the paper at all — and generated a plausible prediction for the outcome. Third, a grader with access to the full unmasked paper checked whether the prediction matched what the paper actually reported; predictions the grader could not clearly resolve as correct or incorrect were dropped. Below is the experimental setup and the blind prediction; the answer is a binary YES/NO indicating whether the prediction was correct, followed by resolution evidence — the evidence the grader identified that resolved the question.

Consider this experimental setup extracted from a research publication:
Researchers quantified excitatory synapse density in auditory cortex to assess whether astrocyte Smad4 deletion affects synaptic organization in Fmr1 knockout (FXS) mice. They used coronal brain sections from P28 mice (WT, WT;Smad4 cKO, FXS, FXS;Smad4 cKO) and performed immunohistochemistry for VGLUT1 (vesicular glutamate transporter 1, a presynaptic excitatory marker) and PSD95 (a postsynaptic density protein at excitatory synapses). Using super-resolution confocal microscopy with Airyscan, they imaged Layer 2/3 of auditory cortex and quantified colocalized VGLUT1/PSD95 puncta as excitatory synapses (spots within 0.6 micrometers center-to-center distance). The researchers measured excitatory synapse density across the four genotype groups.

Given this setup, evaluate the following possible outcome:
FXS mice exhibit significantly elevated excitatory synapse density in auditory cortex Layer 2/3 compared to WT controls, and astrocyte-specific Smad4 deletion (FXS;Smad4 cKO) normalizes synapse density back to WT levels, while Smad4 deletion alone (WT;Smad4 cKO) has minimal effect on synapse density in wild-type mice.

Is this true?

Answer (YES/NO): NO